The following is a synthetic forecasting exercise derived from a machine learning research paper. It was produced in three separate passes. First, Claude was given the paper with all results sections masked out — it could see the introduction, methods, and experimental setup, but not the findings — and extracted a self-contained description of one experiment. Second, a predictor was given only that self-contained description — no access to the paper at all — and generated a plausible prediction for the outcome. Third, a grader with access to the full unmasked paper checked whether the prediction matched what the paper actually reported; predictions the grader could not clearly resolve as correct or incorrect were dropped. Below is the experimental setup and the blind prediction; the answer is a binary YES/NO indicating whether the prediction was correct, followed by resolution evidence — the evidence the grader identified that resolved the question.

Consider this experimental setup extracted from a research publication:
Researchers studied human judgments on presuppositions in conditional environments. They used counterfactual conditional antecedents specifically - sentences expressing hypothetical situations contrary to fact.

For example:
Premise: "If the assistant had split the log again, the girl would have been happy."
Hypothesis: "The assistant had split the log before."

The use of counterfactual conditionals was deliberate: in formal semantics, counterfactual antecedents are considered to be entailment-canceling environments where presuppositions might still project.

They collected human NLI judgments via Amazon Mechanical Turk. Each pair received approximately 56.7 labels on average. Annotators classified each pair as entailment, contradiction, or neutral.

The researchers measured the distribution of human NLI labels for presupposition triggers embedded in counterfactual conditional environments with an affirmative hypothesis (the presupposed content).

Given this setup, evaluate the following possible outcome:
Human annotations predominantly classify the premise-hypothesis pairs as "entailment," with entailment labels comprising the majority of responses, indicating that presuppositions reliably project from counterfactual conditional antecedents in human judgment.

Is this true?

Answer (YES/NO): YES